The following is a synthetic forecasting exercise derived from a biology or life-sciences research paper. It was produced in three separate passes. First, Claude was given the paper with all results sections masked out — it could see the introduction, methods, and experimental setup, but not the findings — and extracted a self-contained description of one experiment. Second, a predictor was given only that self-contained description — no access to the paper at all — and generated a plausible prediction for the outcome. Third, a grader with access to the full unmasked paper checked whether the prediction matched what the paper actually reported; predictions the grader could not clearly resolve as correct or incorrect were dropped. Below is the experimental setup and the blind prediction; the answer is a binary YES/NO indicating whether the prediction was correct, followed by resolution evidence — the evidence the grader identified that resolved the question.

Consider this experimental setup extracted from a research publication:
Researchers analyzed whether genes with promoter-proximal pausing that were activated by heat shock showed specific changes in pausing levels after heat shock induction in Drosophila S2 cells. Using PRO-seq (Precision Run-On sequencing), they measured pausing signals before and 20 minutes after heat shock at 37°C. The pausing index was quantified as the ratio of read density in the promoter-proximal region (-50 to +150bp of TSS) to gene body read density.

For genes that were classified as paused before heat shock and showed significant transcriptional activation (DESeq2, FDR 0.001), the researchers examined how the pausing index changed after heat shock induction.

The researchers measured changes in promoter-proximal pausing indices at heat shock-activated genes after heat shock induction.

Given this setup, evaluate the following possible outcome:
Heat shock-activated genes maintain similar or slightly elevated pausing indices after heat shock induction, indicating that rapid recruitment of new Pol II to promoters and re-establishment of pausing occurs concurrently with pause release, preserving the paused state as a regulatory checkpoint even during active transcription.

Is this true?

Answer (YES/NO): YES